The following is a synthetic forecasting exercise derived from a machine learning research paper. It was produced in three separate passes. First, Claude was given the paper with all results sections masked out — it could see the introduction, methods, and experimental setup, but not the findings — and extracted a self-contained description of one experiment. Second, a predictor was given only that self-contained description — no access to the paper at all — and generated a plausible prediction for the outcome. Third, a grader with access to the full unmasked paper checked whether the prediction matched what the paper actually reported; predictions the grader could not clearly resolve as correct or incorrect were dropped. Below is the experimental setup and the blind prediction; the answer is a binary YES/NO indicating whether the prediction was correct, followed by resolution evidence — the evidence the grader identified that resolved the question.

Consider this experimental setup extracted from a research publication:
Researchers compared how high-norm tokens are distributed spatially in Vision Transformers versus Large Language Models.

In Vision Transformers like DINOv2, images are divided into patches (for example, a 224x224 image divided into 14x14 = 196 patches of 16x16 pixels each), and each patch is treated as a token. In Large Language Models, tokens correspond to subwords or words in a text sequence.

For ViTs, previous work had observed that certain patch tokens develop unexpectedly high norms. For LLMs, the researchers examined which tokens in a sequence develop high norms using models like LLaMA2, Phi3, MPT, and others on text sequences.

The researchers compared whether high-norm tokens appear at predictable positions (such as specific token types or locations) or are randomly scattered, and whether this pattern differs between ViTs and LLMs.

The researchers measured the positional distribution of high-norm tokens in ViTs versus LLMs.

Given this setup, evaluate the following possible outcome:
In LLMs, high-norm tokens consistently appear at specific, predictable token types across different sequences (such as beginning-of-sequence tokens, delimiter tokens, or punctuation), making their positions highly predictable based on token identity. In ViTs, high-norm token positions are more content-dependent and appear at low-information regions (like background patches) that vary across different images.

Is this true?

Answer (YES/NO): NO